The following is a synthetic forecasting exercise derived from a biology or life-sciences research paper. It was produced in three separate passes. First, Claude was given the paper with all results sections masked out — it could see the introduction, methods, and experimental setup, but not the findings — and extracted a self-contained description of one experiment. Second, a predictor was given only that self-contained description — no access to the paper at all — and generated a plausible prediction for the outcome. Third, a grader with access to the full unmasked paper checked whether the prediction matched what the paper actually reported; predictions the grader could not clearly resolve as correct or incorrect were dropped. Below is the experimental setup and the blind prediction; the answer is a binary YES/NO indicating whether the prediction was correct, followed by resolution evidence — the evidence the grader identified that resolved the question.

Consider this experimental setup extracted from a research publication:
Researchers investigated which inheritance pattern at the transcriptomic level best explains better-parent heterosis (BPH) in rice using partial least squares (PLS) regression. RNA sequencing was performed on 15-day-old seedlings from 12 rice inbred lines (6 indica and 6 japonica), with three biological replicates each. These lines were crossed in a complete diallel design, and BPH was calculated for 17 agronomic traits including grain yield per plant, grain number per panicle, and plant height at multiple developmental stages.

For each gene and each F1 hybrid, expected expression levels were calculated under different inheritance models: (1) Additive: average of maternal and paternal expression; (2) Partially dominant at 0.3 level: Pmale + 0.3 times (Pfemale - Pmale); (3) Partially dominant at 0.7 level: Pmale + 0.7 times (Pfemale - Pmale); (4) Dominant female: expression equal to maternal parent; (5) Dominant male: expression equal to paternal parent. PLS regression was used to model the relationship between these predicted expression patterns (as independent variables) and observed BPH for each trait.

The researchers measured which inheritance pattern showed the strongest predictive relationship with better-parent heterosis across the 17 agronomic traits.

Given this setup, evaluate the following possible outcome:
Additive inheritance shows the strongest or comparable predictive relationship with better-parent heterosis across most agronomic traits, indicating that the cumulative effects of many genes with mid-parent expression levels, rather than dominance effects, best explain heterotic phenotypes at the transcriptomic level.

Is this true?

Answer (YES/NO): NO